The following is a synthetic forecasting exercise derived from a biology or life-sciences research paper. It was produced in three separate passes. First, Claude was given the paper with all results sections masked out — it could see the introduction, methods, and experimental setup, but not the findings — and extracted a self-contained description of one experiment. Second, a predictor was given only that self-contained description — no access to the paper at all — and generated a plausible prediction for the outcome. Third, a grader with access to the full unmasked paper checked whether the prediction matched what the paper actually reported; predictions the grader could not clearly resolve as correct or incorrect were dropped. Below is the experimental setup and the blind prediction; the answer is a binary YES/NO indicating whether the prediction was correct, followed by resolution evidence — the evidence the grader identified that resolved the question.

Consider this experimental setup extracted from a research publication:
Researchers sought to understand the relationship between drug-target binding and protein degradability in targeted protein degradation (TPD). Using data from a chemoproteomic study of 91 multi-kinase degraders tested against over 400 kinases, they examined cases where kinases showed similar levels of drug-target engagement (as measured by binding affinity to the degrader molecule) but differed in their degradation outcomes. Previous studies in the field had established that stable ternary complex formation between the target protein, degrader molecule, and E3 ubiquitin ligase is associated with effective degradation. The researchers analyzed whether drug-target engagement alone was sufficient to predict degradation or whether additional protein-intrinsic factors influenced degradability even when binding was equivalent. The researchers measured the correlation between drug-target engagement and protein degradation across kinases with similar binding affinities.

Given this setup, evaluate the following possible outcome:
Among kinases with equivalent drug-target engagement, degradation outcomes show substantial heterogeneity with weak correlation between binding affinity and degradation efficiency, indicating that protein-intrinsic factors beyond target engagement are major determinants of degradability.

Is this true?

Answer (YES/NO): YES